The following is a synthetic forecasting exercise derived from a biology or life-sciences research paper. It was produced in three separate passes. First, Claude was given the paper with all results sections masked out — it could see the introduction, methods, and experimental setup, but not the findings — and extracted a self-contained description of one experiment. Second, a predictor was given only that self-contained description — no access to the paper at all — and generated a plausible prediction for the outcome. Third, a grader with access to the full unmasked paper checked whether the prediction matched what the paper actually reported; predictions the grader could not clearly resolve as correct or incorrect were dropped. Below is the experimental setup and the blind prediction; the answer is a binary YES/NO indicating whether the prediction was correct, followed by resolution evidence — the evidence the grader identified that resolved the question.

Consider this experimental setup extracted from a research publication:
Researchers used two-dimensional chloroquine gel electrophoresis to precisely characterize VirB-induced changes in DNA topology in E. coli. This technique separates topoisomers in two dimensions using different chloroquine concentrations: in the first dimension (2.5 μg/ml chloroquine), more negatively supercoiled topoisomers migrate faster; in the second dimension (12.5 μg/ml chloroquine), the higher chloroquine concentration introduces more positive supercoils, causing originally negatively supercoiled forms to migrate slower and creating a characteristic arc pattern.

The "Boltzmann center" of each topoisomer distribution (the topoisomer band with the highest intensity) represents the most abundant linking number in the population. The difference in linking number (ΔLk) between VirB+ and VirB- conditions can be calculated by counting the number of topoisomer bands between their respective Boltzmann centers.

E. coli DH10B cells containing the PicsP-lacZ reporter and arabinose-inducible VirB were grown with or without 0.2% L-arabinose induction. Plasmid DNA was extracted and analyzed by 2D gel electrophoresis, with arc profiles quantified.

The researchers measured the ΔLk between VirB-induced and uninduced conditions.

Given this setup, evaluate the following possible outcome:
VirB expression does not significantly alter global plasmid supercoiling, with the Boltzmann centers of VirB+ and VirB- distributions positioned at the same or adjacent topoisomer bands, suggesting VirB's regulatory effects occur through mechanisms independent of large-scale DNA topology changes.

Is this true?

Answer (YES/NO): NO